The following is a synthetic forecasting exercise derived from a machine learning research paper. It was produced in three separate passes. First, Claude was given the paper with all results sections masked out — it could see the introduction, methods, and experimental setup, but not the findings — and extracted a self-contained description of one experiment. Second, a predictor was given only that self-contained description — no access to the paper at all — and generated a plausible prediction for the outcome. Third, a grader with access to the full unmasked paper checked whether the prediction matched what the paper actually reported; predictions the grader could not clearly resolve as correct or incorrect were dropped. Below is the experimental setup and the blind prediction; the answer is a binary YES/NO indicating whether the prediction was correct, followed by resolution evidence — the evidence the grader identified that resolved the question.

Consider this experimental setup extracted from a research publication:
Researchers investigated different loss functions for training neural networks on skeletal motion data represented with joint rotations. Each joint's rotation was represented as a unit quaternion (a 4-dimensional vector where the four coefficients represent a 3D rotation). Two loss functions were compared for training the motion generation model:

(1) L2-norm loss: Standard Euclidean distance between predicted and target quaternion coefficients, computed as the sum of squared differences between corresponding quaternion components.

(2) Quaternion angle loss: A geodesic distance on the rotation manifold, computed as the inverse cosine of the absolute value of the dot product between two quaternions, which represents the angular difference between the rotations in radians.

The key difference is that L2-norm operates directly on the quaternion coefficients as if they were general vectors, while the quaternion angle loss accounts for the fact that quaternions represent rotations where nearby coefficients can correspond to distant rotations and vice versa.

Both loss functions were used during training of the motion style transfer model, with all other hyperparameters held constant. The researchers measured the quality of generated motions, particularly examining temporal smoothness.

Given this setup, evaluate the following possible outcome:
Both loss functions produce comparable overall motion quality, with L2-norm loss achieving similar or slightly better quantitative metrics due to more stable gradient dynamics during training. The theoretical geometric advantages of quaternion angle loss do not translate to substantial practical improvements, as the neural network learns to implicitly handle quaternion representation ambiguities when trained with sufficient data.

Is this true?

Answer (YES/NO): NO